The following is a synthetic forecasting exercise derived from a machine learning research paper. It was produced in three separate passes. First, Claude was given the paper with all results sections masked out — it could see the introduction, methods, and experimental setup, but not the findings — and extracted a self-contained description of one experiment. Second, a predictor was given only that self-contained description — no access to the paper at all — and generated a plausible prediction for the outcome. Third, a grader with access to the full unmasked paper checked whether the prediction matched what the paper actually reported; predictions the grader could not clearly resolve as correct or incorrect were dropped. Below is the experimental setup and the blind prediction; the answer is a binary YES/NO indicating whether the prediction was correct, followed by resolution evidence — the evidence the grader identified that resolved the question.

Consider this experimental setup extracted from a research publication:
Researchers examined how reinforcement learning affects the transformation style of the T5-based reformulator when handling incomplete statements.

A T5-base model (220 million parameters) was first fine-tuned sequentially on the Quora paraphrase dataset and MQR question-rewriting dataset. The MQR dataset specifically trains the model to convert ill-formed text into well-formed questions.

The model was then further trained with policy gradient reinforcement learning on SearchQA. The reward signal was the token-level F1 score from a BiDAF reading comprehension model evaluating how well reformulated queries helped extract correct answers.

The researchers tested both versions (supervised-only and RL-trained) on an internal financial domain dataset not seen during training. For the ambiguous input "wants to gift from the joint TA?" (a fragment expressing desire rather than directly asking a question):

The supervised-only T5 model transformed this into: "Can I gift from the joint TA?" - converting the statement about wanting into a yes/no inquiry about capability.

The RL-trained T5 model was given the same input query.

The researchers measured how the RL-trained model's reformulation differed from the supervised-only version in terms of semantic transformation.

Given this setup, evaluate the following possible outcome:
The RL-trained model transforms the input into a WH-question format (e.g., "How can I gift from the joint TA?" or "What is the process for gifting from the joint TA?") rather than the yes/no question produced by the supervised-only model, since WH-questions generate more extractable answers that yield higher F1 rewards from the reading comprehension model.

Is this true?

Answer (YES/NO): NO